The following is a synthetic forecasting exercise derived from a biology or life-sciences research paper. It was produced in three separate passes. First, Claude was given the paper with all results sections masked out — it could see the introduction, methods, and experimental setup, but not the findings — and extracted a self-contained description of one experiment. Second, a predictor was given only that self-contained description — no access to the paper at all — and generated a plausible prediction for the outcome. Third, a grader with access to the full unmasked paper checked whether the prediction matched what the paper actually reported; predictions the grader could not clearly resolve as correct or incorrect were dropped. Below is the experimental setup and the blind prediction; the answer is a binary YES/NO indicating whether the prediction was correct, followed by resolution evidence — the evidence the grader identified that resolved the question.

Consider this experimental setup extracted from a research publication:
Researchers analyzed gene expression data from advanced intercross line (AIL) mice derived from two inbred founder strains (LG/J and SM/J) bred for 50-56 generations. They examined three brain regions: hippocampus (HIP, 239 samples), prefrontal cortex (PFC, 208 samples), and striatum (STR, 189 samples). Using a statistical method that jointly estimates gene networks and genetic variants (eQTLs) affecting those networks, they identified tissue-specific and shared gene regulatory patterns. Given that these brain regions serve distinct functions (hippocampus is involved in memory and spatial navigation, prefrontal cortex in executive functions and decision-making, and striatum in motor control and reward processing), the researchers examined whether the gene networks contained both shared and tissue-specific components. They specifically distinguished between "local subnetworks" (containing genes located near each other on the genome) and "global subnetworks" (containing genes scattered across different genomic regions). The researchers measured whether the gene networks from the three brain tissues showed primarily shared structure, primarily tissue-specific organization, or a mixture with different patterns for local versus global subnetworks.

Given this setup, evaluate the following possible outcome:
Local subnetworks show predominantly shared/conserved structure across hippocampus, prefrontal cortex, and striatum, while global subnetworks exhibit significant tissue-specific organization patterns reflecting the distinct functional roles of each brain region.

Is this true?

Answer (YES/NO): YES